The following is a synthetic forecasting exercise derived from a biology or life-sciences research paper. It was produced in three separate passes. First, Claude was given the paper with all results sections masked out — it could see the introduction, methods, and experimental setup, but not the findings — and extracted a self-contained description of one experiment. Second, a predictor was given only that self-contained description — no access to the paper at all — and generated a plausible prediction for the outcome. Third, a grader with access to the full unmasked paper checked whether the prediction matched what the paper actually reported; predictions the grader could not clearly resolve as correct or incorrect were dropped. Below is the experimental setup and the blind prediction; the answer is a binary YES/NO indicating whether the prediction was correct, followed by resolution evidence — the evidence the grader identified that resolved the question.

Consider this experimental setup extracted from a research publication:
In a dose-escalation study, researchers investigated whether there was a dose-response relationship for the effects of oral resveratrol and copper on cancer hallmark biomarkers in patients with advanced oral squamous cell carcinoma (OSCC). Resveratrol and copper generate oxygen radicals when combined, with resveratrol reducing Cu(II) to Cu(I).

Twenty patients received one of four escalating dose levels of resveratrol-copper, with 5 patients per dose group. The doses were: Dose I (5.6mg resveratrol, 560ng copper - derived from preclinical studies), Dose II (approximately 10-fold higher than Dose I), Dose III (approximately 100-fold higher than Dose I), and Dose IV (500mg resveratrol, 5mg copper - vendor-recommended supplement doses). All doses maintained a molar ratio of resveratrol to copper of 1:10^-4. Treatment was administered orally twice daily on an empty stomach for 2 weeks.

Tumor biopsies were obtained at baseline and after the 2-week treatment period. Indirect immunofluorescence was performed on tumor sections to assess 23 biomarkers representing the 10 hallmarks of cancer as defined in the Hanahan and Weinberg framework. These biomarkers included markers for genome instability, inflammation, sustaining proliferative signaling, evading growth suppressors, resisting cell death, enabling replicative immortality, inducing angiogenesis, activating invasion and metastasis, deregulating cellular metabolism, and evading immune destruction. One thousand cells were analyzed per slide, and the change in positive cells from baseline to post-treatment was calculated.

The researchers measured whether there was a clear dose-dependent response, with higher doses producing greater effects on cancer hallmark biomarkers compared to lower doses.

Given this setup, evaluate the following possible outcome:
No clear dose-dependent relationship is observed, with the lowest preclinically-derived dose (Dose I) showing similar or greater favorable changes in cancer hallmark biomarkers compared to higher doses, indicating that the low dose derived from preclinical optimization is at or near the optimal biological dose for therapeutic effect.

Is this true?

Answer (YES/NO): YES